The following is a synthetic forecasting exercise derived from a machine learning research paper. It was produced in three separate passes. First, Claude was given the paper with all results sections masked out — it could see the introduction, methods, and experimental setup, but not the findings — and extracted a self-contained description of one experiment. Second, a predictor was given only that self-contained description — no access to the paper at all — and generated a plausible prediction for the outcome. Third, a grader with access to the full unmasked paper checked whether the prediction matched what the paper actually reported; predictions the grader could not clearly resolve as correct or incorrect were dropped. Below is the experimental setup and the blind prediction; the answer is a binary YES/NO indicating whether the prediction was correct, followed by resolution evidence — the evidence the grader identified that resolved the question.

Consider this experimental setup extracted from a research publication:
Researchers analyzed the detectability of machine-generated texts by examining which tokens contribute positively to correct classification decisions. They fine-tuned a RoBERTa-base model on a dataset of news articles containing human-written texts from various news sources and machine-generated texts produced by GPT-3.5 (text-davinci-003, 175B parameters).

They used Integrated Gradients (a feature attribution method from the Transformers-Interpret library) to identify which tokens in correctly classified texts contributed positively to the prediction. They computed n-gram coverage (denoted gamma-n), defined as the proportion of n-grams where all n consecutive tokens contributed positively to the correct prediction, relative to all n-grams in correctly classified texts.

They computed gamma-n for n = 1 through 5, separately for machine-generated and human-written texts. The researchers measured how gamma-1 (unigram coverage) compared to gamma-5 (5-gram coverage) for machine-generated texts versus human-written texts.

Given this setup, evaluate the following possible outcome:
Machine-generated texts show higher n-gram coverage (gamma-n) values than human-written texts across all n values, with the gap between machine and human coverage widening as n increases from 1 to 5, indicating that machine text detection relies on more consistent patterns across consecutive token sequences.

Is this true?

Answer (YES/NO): YES